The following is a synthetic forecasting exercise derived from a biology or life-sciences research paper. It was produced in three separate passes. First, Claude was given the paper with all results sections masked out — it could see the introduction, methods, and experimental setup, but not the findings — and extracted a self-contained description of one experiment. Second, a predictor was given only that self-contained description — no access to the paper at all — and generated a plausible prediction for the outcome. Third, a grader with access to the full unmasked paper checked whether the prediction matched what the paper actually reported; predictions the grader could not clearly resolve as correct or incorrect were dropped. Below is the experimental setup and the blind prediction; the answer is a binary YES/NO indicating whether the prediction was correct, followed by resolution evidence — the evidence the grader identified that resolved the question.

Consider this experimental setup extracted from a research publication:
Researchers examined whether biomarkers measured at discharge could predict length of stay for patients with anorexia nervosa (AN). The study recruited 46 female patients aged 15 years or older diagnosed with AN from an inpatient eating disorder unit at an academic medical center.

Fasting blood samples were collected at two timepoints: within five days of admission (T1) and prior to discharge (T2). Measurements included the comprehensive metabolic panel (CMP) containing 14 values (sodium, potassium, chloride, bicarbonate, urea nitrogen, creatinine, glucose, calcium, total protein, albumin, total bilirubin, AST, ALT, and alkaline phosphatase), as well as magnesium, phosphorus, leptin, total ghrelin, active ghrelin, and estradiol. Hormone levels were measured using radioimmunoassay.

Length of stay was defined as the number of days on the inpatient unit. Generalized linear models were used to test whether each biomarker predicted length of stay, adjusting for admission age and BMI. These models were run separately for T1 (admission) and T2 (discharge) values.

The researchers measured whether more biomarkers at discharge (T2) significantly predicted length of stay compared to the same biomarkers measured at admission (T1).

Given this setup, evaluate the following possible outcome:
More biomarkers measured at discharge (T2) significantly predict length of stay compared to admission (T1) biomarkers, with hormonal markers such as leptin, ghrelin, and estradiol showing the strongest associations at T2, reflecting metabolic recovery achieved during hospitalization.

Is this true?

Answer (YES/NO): NO